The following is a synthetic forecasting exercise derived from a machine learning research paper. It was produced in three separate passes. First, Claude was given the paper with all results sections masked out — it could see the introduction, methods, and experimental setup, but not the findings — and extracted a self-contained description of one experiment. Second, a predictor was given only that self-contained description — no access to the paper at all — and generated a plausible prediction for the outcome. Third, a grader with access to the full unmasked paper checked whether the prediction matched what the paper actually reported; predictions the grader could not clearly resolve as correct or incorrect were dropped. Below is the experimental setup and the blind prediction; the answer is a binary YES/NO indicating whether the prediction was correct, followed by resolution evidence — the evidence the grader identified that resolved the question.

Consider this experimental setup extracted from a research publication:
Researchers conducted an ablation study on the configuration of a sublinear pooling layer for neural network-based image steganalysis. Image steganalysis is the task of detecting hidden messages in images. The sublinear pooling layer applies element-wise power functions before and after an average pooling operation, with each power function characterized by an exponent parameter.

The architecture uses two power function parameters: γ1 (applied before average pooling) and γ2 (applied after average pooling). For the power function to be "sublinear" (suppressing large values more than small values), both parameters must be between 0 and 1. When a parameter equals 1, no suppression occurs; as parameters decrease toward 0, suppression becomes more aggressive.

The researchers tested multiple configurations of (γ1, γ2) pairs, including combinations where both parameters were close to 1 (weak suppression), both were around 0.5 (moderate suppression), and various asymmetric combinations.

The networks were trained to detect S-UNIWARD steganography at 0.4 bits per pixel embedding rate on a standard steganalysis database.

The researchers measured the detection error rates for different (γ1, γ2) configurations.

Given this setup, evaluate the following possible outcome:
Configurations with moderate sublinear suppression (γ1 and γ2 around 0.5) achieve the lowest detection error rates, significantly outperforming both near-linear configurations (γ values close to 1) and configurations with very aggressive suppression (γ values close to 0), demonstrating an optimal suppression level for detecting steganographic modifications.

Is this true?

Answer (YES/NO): NO